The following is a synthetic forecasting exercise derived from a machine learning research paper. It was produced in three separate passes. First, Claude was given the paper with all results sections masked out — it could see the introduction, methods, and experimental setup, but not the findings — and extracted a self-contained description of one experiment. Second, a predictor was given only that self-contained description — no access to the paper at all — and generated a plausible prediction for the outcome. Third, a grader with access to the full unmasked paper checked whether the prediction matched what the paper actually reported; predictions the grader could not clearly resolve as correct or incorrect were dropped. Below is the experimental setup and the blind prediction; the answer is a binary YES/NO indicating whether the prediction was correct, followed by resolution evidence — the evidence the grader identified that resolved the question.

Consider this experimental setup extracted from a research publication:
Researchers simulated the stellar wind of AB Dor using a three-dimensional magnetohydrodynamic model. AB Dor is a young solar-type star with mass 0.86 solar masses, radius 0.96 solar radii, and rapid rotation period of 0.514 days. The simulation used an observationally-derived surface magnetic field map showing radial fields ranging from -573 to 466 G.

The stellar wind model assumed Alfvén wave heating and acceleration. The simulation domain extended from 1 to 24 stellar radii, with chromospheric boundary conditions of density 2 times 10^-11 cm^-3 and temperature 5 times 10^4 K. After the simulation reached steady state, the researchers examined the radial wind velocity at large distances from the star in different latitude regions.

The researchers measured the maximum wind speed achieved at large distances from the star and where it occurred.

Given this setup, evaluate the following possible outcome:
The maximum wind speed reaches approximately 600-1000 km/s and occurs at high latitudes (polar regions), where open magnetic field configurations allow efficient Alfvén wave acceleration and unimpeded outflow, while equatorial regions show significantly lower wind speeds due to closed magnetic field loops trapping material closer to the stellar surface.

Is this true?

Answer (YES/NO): YES